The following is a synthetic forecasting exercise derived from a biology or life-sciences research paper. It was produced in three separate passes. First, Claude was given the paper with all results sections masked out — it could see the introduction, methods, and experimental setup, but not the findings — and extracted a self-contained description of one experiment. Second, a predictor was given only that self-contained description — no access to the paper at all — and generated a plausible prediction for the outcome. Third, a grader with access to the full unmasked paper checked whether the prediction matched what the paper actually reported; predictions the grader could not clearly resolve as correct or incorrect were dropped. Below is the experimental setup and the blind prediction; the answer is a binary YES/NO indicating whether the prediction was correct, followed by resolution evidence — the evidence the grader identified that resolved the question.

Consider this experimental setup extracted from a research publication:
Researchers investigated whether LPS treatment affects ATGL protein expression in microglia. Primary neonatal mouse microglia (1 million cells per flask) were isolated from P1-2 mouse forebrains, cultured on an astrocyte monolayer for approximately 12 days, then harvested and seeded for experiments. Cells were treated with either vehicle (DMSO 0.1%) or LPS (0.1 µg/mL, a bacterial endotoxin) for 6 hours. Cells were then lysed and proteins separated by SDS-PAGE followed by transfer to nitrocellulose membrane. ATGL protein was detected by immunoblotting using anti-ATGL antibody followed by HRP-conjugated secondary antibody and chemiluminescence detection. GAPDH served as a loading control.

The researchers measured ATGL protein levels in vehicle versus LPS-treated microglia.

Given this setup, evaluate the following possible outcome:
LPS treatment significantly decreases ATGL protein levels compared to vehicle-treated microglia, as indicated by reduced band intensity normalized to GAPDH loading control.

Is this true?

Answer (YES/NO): YES